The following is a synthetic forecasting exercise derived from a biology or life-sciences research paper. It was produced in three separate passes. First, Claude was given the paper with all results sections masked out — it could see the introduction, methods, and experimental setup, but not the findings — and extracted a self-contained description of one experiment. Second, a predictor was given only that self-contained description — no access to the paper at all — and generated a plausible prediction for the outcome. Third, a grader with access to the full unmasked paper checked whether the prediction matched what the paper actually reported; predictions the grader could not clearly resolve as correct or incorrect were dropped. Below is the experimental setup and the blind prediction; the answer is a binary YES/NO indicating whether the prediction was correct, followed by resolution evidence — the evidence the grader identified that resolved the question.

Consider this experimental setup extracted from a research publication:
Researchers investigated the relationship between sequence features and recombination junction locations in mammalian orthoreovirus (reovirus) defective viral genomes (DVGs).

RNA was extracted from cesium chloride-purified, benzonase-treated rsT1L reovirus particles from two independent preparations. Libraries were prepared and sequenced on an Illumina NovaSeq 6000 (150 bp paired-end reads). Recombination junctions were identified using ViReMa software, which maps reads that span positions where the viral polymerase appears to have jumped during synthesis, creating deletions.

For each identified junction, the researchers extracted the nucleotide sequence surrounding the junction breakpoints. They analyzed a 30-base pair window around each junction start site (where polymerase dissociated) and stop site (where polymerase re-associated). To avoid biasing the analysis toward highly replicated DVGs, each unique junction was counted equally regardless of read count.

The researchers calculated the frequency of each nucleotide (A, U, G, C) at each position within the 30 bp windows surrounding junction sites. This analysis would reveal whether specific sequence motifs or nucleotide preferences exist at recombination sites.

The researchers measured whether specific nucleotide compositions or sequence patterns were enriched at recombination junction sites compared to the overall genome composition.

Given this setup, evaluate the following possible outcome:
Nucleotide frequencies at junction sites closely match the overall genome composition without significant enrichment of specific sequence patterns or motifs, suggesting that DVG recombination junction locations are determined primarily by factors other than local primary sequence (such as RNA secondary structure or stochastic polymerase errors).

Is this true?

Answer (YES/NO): NO